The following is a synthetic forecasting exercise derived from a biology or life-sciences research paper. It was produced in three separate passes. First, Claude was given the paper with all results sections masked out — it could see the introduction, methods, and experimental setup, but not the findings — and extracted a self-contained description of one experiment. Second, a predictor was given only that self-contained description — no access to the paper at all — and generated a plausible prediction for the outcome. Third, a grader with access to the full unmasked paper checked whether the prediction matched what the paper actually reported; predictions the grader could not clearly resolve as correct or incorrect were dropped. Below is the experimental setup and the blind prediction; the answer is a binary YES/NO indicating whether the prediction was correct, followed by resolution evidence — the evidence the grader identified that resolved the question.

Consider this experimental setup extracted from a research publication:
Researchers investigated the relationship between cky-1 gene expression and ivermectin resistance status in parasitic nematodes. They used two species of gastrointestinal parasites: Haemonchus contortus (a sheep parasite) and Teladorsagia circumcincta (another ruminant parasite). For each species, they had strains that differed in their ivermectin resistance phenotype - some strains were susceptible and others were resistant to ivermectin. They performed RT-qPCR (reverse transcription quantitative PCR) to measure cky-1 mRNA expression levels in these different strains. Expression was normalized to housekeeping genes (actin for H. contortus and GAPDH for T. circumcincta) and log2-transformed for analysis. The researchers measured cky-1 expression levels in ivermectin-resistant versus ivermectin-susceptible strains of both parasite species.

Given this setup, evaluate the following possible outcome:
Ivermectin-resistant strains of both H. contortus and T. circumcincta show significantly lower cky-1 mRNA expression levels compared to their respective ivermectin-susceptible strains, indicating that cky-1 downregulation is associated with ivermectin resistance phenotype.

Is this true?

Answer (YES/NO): NO